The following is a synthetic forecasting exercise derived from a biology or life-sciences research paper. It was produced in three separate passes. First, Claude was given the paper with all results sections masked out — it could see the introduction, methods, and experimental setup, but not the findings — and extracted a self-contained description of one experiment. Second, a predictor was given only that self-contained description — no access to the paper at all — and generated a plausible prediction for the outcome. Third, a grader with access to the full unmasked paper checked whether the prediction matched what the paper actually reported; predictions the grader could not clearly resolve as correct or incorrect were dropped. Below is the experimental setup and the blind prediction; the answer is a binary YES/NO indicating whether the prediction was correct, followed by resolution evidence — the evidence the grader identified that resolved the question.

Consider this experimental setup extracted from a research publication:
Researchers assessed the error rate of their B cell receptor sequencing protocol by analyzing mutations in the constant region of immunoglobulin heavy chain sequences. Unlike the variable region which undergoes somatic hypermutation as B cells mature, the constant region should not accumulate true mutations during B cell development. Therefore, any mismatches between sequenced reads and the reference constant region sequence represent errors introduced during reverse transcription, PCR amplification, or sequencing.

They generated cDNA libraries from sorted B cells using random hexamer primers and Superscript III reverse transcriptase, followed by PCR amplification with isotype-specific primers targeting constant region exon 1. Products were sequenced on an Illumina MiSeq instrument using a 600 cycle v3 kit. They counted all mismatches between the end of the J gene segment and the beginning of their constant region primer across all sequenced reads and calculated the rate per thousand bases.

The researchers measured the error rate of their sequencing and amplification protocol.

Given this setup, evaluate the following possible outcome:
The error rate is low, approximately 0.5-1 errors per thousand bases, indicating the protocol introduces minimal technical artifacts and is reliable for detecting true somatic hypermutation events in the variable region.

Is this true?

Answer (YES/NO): NO